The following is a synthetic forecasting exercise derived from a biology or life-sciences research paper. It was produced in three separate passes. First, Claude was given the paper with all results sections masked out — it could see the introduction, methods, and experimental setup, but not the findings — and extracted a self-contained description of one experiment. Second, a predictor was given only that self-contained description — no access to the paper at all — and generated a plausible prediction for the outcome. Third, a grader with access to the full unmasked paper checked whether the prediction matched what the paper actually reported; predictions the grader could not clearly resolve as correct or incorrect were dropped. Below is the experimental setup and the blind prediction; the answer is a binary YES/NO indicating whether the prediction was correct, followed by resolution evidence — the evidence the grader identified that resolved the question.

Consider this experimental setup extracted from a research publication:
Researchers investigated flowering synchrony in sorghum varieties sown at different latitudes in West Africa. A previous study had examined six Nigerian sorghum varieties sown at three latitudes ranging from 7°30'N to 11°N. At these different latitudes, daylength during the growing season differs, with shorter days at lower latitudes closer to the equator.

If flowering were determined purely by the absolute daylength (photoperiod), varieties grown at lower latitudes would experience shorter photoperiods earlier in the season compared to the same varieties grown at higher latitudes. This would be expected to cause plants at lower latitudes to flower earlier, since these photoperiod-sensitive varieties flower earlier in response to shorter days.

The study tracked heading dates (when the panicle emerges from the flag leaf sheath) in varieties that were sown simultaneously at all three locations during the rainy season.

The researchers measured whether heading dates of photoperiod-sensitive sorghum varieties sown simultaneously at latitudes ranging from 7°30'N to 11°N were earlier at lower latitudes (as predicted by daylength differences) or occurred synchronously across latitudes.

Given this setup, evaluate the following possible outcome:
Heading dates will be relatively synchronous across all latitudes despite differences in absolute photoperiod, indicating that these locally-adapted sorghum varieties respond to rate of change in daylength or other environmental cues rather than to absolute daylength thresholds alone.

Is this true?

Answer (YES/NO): YES